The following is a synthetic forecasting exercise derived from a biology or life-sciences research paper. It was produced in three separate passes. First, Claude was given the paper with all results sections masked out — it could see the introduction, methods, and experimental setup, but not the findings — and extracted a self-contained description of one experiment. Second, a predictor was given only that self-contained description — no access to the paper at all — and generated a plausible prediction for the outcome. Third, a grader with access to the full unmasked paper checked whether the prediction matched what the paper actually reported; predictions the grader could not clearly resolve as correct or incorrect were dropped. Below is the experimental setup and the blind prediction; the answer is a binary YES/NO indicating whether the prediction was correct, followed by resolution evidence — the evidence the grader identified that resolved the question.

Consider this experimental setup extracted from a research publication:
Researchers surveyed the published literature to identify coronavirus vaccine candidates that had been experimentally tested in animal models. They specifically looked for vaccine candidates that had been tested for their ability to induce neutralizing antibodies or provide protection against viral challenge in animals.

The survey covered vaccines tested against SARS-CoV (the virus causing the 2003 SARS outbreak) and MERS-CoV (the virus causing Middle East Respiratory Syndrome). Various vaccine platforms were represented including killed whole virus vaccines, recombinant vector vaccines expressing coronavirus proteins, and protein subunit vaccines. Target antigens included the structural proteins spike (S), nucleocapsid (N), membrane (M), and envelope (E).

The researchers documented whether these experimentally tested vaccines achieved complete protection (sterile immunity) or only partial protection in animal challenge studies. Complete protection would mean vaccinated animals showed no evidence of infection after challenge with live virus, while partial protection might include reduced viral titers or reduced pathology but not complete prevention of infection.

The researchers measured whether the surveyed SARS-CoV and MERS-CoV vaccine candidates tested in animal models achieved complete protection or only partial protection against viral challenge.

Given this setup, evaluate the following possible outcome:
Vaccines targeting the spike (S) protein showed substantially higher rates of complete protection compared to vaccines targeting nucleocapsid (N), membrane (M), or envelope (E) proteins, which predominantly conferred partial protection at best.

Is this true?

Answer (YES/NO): NO